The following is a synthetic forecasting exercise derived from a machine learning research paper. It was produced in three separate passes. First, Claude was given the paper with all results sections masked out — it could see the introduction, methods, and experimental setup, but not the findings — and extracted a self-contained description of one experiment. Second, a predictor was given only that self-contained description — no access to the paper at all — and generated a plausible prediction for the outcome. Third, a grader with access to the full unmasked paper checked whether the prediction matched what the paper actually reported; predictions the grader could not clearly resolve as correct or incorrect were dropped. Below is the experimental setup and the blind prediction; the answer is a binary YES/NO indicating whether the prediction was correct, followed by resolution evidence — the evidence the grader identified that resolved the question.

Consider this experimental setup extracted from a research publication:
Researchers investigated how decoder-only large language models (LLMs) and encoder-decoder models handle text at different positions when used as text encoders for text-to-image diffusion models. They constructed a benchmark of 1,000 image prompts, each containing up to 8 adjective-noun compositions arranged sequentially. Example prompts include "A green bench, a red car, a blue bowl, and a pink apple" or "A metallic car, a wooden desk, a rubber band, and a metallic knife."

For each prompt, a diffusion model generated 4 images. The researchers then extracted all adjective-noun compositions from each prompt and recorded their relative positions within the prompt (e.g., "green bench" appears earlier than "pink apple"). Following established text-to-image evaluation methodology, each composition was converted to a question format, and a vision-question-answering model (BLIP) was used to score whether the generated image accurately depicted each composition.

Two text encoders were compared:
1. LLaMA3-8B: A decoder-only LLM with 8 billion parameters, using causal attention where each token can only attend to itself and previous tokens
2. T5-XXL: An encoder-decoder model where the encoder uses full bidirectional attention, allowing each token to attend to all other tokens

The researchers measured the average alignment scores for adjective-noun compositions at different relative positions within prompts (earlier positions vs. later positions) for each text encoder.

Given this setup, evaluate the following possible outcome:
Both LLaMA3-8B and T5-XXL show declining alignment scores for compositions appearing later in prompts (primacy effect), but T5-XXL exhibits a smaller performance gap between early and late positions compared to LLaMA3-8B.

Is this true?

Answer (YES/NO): NO